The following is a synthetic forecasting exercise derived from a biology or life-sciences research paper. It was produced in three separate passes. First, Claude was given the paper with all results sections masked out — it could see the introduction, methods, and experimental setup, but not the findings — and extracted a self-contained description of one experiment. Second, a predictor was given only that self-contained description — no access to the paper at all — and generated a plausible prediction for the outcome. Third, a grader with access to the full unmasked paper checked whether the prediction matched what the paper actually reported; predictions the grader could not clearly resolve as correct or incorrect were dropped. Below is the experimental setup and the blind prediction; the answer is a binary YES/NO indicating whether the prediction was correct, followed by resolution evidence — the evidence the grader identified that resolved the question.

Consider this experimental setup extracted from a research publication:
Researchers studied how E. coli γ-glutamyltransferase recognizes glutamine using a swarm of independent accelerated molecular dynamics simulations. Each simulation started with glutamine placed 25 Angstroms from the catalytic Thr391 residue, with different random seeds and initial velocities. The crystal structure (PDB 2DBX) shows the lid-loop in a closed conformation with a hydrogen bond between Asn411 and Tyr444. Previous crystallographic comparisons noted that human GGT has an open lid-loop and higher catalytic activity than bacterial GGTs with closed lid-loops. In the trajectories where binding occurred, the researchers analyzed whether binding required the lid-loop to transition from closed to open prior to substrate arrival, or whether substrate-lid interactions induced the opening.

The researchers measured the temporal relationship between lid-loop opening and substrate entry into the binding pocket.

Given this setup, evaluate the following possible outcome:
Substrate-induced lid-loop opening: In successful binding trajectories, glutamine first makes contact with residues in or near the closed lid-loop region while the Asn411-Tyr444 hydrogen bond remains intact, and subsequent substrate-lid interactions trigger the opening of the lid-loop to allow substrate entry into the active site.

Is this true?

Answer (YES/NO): NO